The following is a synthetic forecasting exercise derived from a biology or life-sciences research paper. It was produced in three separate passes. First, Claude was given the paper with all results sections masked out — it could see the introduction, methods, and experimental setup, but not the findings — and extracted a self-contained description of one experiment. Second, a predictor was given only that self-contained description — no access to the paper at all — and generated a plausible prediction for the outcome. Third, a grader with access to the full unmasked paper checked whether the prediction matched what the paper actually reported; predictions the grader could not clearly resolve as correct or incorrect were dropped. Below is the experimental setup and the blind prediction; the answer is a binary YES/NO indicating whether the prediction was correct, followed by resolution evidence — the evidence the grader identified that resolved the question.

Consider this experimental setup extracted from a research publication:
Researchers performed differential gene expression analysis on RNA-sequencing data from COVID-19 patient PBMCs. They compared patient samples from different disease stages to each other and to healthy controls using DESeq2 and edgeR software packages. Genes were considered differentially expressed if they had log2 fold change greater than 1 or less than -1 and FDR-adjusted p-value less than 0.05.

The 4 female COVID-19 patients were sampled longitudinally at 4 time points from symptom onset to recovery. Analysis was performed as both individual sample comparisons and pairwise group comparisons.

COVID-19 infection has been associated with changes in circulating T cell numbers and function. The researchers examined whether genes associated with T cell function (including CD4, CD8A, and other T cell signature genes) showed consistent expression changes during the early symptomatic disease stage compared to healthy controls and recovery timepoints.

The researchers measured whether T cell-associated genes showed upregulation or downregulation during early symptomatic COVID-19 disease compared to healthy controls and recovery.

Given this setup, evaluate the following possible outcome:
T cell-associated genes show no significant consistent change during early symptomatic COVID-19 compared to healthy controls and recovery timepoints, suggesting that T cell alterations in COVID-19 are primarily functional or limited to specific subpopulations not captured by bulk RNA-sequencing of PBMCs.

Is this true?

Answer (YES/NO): NO